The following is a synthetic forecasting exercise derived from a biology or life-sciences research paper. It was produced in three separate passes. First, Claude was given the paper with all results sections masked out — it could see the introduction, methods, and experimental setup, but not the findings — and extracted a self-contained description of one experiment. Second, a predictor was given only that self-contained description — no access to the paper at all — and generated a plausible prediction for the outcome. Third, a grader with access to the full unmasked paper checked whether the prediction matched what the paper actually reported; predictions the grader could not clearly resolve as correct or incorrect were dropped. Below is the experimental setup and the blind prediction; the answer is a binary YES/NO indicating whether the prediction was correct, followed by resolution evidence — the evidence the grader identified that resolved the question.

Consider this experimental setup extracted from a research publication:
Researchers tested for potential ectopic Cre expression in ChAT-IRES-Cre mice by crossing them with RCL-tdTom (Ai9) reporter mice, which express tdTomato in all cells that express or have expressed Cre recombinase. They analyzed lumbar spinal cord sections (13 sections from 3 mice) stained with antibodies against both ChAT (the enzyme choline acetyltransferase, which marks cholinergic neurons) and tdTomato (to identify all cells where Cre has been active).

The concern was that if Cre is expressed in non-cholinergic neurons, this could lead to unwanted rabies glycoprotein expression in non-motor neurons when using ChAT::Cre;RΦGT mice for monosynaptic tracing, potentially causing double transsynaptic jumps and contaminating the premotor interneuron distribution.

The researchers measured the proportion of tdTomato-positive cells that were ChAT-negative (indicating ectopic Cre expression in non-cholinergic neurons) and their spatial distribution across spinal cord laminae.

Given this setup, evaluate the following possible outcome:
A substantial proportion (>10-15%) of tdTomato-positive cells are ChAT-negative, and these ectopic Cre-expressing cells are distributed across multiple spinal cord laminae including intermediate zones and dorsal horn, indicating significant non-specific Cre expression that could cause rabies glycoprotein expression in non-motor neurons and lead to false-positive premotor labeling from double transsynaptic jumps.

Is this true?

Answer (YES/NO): NO